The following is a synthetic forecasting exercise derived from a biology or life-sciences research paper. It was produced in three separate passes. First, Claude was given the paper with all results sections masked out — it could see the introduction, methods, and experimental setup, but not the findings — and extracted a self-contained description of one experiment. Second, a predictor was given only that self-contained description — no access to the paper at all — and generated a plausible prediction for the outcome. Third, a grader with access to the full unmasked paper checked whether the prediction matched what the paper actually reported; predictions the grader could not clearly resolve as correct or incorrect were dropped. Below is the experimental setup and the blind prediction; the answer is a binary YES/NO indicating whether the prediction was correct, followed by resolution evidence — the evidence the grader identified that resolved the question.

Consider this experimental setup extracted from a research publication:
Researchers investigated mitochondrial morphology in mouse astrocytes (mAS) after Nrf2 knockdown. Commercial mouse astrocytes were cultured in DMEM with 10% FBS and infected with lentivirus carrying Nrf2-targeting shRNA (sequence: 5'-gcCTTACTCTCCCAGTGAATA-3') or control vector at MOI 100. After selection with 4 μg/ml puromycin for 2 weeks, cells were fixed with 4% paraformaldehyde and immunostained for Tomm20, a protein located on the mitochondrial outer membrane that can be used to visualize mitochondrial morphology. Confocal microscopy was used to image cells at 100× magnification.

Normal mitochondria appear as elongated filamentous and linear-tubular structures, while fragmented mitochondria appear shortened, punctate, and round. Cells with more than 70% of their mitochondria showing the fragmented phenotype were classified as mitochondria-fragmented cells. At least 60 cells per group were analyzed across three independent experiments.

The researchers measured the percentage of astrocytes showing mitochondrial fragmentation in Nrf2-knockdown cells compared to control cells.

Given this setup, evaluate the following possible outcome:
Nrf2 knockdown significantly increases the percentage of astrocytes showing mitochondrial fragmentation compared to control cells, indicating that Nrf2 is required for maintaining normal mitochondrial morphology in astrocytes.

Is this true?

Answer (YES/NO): YES